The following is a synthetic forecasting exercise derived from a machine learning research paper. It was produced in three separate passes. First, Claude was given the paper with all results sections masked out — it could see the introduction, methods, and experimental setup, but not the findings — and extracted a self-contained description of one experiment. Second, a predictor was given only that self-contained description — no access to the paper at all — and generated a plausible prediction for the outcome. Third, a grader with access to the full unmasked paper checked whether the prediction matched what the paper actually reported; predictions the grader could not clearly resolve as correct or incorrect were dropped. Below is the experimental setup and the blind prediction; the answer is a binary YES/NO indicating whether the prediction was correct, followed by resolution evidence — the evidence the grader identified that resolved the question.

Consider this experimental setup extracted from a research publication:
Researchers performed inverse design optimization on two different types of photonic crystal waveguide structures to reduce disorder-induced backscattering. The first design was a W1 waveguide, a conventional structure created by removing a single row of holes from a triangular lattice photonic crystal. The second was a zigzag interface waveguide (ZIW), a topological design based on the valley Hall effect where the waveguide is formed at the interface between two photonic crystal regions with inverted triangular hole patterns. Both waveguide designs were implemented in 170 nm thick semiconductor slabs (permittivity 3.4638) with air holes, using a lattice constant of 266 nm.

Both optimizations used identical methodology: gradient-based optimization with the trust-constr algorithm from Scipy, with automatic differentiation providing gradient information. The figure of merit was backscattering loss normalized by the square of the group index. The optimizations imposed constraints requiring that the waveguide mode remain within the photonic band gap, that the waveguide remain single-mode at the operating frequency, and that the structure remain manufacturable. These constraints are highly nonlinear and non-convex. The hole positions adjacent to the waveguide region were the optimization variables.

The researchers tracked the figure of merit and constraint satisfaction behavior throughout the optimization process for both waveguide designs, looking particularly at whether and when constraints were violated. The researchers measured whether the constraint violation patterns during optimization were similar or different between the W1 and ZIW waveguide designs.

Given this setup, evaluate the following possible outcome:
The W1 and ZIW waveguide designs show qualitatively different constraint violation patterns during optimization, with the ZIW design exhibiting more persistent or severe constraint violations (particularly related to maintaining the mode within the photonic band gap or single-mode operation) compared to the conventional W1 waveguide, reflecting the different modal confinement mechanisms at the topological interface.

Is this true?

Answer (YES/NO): NO